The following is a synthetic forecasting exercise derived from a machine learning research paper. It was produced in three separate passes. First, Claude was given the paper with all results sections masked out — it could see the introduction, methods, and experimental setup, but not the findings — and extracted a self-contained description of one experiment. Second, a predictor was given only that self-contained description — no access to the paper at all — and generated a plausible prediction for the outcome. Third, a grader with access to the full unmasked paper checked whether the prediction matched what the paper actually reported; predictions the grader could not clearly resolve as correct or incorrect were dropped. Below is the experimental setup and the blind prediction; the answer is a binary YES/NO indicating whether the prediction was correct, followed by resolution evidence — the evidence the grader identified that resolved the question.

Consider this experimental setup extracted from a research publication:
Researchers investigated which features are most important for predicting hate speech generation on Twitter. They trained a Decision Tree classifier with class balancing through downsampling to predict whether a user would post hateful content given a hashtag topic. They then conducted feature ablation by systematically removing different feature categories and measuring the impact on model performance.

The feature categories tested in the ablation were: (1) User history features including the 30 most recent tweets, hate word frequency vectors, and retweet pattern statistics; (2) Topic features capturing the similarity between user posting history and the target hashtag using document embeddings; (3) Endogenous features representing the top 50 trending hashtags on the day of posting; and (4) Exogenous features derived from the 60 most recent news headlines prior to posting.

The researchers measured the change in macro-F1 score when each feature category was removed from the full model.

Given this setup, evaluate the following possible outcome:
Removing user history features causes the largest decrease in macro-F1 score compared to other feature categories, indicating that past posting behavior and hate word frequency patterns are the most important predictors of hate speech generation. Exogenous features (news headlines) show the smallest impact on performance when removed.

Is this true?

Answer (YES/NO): NO